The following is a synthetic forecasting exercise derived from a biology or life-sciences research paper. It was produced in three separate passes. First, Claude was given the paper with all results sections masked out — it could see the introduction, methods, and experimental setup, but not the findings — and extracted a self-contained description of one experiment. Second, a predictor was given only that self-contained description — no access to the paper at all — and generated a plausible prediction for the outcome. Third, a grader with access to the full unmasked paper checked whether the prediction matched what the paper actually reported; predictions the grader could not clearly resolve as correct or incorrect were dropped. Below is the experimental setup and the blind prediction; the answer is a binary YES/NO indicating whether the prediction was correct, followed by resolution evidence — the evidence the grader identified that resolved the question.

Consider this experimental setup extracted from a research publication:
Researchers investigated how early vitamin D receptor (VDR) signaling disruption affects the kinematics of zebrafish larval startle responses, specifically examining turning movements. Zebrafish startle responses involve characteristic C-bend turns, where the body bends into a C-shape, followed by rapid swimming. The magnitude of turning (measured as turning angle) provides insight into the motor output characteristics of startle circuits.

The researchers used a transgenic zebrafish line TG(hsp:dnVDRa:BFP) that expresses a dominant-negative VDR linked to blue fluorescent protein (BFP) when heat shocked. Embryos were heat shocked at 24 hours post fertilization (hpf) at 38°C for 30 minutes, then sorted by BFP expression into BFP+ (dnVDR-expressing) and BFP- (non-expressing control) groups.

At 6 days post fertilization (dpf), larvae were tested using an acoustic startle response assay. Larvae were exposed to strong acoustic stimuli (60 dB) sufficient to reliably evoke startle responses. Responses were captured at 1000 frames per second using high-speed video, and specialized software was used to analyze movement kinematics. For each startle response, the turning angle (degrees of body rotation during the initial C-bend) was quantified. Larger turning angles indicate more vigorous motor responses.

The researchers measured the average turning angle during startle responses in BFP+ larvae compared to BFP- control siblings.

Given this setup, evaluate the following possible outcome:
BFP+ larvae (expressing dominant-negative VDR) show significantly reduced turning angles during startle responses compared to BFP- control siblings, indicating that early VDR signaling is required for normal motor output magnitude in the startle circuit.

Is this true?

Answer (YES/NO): YES